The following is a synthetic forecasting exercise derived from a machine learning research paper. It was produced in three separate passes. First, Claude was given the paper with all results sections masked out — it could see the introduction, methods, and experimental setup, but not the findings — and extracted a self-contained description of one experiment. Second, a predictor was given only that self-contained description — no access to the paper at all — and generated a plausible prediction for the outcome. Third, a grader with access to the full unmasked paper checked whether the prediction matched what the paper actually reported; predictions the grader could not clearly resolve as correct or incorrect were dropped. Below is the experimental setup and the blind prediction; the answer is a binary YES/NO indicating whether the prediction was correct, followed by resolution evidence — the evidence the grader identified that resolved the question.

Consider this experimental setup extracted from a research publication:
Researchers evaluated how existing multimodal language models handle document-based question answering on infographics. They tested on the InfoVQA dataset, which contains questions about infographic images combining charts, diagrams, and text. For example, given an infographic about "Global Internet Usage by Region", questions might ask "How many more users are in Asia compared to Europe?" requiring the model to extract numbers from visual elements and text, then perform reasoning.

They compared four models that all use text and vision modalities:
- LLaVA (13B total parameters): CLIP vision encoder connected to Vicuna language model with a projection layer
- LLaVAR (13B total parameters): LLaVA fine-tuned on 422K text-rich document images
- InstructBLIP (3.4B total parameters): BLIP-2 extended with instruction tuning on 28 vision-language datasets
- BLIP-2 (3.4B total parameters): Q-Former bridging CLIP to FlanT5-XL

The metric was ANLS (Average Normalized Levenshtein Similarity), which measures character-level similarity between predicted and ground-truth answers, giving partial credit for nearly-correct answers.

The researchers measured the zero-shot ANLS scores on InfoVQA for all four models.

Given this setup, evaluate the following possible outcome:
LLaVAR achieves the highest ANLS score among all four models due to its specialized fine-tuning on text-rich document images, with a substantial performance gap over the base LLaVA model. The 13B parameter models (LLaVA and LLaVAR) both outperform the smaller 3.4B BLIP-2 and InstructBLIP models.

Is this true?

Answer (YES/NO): NO